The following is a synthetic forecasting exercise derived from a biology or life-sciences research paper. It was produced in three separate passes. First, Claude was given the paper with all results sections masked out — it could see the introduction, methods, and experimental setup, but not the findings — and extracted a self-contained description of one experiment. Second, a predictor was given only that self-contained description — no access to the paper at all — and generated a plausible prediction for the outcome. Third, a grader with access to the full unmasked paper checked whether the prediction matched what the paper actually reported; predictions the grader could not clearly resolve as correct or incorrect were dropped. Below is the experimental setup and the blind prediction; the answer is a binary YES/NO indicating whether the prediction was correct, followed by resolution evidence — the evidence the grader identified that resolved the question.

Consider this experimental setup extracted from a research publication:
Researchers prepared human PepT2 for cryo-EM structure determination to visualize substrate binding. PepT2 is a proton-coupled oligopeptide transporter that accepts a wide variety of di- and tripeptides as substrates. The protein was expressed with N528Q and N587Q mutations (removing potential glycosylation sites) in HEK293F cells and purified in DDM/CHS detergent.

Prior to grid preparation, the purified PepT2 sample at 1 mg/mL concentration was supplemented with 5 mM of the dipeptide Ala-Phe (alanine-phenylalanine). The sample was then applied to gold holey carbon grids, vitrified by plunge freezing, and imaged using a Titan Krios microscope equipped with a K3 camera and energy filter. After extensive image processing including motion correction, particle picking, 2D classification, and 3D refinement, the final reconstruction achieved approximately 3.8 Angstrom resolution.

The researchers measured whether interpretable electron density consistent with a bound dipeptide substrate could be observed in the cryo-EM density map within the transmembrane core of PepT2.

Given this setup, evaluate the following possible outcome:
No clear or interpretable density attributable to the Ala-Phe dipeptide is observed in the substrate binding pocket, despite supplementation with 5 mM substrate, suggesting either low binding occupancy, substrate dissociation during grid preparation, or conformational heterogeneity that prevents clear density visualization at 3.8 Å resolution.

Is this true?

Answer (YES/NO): NO